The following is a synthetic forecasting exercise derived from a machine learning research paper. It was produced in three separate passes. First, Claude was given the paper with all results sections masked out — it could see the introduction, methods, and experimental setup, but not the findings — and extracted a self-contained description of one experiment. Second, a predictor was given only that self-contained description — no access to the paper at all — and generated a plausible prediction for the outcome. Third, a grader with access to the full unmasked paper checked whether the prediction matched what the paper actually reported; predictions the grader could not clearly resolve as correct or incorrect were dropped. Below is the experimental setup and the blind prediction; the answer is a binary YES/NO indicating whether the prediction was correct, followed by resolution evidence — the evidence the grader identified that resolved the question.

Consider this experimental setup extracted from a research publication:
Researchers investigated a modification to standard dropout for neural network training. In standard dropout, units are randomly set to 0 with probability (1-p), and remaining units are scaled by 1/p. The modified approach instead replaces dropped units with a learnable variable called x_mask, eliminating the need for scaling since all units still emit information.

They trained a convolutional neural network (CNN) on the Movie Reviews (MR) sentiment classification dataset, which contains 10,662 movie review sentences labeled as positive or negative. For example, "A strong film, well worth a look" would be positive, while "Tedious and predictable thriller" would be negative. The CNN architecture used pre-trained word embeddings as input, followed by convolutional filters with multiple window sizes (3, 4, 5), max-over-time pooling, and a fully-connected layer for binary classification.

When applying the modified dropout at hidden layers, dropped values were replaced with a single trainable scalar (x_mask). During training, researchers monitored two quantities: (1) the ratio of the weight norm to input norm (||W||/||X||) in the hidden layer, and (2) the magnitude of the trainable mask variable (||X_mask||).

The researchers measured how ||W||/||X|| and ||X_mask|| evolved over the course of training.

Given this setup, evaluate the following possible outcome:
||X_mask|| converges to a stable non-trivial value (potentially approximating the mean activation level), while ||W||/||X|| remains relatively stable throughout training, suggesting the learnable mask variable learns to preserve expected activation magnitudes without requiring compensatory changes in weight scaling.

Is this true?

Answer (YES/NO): NO